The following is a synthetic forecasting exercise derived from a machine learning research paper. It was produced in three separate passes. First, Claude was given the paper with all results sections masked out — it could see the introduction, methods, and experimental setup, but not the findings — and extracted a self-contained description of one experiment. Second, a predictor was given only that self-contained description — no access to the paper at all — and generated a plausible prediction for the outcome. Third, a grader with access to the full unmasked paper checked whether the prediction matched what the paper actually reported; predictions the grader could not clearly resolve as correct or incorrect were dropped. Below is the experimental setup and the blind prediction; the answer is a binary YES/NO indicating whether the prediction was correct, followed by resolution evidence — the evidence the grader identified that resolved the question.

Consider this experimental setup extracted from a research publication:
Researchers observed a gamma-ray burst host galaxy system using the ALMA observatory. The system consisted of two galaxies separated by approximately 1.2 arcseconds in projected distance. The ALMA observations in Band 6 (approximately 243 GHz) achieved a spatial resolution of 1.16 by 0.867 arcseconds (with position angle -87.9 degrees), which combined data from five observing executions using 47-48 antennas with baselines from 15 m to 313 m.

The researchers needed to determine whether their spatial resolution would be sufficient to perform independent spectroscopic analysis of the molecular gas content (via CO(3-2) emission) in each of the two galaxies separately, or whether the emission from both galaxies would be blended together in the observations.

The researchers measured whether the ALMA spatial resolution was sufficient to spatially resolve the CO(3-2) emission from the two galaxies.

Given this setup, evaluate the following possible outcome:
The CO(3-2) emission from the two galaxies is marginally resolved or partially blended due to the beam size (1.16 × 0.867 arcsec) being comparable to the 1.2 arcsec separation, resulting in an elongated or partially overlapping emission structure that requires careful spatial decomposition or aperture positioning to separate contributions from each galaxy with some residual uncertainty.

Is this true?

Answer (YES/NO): NO